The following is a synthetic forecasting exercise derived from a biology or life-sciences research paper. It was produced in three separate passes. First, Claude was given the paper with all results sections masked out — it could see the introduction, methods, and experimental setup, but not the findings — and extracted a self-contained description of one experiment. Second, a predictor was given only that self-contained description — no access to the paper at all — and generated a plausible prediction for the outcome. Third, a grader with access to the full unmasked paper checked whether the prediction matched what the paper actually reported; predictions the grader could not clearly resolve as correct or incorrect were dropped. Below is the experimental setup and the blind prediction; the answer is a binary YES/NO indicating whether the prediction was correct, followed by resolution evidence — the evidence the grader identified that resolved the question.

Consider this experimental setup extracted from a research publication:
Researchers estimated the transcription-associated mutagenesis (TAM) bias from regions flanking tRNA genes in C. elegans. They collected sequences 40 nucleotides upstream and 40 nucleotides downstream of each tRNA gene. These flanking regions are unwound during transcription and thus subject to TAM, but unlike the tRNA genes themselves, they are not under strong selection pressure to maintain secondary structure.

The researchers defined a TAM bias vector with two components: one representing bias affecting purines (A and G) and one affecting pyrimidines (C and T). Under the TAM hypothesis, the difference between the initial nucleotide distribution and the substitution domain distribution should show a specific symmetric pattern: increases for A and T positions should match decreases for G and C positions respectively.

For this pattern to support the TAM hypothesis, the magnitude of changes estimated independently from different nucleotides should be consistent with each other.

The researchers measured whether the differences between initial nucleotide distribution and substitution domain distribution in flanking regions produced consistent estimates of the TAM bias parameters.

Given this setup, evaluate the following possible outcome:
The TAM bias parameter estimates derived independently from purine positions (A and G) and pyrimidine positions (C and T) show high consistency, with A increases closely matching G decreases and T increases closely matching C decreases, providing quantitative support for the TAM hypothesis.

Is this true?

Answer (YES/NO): YES